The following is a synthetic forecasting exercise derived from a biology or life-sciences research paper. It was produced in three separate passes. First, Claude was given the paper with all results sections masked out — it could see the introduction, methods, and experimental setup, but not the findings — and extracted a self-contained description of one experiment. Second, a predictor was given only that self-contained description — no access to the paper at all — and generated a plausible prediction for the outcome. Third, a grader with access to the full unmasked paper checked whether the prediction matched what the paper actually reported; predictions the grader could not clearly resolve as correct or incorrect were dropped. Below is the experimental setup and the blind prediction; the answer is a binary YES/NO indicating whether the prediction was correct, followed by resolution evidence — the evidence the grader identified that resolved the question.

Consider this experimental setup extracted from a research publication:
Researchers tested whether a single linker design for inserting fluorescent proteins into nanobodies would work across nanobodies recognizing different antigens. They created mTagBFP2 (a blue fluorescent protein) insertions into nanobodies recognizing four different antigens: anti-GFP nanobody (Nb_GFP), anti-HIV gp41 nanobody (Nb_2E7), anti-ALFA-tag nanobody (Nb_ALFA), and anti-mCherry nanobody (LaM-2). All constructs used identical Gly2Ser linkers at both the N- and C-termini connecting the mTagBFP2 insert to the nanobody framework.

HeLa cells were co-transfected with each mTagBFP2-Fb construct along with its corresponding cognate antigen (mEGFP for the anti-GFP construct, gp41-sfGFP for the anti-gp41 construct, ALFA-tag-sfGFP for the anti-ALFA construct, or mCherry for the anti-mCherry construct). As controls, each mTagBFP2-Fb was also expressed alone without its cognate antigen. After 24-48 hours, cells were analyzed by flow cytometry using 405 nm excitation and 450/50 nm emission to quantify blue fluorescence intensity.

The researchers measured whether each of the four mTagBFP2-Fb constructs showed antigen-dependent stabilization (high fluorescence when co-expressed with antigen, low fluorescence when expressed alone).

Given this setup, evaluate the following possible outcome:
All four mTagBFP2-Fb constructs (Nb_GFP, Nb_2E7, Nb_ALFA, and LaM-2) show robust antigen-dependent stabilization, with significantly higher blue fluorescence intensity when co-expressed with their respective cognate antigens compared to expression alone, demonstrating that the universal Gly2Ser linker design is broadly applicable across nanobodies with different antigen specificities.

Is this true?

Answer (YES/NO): NO